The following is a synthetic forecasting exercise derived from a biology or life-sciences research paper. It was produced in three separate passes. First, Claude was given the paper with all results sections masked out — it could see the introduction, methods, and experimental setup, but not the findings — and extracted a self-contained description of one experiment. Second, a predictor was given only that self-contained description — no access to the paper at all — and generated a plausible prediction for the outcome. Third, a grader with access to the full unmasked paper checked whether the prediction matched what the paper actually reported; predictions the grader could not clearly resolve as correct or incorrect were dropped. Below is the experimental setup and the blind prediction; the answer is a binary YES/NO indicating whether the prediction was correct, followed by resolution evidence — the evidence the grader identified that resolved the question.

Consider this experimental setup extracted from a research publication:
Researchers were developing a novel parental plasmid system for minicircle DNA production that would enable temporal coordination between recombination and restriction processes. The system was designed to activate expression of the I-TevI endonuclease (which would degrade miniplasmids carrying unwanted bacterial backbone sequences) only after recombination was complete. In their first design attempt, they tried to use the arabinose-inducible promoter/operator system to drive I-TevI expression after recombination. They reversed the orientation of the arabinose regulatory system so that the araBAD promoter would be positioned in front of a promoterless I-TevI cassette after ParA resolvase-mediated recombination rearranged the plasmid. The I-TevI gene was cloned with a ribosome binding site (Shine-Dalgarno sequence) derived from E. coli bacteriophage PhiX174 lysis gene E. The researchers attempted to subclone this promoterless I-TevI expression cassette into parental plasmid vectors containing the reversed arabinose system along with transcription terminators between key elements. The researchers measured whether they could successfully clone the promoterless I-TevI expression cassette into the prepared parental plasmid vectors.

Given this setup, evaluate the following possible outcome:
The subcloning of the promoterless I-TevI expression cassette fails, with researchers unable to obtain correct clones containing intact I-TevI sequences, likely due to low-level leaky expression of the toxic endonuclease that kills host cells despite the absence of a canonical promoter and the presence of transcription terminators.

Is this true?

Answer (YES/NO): YES